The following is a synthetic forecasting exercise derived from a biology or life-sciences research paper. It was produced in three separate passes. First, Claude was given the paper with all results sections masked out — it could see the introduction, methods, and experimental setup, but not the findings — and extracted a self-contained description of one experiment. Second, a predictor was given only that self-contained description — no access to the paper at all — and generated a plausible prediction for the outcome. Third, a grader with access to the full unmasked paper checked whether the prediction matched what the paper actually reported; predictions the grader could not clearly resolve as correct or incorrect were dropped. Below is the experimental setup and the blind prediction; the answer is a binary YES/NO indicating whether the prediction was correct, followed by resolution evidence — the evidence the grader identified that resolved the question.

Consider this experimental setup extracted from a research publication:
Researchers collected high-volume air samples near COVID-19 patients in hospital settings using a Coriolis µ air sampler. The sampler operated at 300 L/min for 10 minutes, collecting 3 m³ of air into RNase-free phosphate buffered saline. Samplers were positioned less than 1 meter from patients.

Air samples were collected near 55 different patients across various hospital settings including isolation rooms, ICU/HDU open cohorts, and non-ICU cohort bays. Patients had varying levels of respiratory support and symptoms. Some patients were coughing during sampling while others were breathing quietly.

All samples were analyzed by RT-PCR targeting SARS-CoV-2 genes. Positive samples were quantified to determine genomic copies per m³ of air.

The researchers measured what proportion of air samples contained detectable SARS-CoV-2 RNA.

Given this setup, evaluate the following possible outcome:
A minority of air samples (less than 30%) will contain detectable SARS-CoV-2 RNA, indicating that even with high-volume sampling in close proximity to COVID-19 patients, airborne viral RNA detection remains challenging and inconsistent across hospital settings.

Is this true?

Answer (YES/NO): YES